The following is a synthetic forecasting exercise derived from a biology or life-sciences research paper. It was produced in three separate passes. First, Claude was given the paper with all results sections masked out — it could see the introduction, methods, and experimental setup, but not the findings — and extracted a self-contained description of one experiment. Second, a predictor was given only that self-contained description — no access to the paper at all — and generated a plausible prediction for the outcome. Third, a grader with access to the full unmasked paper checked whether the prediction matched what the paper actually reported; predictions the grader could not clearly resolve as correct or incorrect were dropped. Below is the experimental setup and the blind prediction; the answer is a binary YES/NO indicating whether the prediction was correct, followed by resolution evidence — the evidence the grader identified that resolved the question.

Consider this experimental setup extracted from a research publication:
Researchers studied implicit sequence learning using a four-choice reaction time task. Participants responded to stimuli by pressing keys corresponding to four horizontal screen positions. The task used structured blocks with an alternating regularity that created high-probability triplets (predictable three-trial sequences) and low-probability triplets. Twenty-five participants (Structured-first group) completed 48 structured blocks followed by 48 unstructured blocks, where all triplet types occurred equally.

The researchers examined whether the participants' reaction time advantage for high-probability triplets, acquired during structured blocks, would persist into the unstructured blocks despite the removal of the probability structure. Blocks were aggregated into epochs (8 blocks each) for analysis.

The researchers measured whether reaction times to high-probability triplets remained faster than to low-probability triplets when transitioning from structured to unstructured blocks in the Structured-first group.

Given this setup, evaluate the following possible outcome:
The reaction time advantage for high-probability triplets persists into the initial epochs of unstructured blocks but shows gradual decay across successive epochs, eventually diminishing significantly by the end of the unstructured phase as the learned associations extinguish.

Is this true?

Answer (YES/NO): NO